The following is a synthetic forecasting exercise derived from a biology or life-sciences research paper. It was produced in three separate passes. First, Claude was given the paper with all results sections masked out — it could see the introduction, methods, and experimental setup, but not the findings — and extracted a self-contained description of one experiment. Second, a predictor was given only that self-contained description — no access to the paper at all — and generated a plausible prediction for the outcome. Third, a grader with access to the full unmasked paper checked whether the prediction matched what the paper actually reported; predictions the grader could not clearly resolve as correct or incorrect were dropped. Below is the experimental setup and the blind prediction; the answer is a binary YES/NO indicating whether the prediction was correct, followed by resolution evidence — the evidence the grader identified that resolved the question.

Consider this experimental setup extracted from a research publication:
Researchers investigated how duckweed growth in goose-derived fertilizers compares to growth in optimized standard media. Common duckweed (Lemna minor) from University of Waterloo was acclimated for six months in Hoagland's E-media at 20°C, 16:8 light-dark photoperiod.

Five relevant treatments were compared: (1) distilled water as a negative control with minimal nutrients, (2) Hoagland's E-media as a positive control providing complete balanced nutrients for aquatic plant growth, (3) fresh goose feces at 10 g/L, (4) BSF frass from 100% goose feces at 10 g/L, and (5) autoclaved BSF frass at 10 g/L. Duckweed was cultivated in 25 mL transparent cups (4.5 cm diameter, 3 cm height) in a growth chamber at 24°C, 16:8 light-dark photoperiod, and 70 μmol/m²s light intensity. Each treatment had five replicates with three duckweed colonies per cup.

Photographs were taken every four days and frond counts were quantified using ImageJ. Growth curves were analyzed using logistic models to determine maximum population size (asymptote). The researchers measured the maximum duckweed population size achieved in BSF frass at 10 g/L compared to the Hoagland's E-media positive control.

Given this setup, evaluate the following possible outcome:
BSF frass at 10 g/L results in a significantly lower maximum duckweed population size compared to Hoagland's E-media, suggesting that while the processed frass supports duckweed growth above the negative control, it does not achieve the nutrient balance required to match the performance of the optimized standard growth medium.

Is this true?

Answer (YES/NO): NO